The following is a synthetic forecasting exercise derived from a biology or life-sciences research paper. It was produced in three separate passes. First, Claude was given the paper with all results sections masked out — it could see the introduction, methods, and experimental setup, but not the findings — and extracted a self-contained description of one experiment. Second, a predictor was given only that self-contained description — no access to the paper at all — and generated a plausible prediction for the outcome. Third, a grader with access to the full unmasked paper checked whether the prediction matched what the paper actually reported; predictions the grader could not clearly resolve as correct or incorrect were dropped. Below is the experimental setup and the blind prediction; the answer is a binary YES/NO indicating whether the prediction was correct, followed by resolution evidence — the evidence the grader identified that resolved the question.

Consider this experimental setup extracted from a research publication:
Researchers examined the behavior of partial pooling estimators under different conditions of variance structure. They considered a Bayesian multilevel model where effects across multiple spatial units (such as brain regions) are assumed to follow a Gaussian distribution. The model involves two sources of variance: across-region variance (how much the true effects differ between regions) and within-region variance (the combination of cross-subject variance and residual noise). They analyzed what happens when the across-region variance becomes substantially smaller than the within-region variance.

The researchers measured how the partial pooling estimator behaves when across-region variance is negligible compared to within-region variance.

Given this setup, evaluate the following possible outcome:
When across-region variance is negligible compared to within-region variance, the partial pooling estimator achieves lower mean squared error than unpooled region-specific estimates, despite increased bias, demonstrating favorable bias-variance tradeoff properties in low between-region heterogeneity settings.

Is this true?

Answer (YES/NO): NO